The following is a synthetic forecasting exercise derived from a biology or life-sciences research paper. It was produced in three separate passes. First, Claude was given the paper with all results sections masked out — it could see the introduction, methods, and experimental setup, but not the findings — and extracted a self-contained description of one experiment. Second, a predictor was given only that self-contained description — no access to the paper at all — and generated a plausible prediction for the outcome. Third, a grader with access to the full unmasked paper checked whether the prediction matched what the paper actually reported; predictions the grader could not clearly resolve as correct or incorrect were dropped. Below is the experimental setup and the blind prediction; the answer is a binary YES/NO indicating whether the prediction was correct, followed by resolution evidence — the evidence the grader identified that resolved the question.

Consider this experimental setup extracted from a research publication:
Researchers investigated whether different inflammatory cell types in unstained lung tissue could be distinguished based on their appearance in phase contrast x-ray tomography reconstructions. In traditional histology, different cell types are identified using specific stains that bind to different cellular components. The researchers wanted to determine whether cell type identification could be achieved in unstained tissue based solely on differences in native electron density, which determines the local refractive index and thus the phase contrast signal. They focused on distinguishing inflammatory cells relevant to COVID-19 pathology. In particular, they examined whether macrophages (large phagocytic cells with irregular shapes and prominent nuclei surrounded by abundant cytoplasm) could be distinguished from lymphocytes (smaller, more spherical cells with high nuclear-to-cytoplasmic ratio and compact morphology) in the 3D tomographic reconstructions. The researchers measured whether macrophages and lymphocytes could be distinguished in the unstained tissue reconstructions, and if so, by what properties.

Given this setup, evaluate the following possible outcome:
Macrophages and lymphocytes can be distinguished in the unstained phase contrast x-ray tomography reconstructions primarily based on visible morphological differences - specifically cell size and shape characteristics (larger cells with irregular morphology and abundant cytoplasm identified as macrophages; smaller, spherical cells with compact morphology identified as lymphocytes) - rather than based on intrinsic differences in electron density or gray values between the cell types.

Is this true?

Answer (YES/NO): NO